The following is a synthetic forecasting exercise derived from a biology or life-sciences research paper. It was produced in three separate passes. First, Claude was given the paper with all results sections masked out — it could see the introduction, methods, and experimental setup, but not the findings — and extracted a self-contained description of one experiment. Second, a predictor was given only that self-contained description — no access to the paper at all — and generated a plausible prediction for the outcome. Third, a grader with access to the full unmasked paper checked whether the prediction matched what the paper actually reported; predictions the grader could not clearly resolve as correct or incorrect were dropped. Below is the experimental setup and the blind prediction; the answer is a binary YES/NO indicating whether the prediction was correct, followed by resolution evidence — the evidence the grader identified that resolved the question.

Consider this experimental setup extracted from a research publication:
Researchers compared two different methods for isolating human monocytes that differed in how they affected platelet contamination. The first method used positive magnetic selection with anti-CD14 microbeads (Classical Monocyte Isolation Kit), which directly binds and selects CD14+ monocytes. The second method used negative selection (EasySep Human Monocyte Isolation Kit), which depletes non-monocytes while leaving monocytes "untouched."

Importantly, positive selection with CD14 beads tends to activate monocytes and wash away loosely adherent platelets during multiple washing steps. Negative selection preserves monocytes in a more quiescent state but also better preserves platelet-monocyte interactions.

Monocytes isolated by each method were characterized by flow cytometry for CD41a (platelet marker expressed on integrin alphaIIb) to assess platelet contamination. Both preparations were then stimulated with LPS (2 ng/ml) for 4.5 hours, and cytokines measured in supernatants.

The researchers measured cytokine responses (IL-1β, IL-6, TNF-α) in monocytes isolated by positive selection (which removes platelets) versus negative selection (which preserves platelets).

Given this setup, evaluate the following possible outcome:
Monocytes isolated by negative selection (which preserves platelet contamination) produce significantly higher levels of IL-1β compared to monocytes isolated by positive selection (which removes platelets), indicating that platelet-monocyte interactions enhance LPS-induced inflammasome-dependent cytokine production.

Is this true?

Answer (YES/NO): YES